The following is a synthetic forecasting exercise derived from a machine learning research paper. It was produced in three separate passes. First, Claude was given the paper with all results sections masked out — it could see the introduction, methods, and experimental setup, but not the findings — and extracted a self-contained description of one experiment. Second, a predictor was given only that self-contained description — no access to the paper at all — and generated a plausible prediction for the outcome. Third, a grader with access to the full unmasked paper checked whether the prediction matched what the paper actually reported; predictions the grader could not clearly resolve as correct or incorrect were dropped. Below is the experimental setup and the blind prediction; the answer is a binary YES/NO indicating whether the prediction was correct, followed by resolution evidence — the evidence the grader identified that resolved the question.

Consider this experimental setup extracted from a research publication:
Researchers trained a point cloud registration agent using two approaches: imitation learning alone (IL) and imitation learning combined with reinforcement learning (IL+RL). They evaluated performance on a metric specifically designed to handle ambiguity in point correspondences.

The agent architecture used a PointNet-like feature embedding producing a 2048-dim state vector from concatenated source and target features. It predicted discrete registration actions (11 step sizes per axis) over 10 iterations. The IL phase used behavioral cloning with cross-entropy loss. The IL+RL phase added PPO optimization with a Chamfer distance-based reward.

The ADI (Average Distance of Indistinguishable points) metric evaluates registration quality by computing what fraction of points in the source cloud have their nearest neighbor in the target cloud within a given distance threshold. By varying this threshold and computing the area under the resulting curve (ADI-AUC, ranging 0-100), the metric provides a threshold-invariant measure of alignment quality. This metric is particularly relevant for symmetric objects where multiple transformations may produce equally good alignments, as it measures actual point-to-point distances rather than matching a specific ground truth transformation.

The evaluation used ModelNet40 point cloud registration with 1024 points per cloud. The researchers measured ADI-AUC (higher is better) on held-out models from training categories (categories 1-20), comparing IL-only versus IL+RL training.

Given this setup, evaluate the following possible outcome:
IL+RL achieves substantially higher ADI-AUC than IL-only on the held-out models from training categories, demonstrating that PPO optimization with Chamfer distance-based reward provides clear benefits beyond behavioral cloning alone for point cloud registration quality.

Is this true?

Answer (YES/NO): NO